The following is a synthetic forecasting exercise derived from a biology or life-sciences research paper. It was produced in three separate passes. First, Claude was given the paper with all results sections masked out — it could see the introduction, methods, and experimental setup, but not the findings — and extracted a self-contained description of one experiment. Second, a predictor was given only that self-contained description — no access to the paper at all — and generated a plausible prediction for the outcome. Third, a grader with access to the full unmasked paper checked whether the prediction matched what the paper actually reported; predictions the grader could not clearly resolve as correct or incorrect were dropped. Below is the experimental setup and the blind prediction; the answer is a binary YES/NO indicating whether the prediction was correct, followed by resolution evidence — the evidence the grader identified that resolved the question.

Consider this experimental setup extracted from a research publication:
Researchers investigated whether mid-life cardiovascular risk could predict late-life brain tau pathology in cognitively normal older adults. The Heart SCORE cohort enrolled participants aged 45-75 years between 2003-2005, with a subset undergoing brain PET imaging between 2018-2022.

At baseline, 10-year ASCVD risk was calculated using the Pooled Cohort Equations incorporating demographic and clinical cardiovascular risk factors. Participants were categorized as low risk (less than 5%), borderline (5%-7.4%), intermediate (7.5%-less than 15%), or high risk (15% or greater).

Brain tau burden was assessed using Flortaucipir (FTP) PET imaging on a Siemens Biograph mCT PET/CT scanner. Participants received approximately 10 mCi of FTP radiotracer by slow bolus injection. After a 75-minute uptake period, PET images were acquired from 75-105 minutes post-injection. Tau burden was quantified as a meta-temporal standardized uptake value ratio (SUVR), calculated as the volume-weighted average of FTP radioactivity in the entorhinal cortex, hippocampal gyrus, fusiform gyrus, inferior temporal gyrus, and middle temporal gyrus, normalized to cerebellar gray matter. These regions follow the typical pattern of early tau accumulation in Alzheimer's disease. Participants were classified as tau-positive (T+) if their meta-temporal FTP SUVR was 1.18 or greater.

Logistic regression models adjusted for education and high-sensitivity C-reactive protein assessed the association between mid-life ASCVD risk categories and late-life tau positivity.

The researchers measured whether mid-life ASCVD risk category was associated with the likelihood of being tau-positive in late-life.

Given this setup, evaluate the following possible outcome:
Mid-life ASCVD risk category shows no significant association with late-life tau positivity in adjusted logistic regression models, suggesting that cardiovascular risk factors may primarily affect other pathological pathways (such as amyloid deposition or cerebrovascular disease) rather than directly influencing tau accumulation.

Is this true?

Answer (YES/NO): YES